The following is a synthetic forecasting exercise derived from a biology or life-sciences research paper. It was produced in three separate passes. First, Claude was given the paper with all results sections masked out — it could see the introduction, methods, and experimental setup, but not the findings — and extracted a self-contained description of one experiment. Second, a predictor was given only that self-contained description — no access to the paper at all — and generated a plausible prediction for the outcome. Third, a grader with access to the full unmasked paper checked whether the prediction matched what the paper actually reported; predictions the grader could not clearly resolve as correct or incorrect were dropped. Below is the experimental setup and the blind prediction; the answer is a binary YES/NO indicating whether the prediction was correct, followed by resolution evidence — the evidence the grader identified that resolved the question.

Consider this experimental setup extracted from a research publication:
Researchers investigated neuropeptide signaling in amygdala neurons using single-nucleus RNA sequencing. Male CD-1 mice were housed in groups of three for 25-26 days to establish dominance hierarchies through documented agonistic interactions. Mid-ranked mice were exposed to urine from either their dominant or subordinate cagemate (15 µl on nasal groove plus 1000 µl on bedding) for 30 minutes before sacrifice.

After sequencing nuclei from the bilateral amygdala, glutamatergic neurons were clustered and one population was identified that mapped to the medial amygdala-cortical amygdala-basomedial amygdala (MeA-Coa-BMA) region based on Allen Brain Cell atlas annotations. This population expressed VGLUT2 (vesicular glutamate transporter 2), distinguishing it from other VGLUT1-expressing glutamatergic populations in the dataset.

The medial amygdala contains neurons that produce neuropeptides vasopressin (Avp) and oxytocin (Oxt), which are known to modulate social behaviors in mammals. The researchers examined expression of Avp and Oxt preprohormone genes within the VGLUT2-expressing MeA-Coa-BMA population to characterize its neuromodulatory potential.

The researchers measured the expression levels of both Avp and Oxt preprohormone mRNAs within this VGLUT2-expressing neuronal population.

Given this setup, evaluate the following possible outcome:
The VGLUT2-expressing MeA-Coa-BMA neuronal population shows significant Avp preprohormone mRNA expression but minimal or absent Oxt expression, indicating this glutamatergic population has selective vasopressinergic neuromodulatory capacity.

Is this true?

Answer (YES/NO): NO